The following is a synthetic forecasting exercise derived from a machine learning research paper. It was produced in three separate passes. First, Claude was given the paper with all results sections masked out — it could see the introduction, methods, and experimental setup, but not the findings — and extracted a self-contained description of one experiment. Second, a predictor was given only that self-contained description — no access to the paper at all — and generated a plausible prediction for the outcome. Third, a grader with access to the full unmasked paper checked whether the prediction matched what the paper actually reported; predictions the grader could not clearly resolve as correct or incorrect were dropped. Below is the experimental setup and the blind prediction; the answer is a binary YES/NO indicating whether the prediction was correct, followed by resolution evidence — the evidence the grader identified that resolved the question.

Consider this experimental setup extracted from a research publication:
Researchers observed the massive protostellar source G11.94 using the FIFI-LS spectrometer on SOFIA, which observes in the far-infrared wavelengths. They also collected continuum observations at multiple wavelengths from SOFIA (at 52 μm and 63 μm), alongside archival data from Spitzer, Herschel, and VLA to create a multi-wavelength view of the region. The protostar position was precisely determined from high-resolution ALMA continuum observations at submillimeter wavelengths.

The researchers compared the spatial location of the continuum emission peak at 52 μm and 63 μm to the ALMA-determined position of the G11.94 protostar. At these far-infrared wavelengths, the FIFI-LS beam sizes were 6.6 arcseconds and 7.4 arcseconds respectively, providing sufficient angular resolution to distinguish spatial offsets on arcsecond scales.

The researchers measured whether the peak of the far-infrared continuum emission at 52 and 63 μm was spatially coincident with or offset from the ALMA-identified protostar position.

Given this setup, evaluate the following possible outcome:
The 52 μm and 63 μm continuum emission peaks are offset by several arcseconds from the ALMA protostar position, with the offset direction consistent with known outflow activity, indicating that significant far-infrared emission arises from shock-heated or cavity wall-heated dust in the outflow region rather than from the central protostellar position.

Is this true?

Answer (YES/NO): NO